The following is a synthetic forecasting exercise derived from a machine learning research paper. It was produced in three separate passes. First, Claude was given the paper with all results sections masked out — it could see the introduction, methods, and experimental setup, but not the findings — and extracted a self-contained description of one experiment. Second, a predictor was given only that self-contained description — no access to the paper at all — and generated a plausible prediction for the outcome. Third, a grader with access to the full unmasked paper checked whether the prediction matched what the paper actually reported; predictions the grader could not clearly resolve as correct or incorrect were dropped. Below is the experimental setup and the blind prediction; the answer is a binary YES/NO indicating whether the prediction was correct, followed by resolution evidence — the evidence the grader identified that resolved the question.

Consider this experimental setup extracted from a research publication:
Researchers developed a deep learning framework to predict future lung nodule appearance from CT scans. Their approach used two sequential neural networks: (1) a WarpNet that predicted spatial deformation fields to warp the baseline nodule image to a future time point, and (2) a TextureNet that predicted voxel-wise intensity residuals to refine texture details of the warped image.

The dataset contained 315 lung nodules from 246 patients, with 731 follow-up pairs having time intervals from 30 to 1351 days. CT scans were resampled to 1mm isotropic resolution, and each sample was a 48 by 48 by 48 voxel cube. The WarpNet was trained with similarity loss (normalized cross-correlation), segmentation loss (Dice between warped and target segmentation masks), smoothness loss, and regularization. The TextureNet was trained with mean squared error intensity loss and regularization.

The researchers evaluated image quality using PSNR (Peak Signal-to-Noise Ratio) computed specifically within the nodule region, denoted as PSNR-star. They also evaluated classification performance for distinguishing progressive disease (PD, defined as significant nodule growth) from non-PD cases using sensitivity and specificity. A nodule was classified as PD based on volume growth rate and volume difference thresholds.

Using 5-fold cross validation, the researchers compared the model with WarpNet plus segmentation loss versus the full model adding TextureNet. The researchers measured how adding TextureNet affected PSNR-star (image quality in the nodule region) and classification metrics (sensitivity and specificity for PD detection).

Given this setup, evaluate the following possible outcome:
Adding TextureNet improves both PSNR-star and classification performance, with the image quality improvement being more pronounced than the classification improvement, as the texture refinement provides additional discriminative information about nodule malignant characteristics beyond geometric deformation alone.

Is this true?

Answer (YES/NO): NO